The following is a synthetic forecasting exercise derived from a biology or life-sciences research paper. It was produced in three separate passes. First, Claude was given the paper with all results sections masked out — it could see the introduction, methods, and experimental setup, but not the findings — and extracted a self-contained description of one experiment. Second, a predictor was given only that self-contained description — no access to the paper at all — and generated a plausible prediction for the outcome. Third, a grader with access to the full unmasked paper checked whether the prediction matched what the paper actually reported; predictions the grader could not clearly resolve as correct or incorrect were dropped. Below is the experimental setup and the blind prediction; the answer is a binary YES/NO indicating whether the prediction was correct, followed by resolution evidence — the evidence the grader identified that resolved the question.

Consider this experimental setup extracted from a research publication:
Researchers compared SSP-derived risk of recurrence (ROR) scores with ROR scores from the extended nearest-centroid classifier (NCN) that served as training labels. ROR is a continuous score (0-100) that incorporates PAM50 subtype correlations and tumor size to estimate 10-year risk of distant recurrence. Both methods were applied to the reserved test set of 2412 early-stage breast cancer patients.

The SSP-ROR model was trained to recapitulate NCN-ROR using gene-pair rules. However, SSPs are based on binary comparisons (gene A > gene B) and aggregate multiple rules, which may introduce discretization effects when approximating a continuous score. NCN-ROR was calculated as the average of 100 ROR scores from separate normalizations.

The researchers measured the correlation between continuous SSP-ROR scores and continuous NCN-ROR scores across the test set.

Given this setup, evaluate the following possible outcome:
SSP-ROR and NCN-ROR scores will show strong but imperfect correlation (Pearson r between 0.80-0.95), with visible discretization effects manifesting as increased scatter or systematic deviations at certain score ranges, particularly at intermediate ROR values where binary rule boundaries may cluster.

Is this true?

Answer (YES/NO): YES